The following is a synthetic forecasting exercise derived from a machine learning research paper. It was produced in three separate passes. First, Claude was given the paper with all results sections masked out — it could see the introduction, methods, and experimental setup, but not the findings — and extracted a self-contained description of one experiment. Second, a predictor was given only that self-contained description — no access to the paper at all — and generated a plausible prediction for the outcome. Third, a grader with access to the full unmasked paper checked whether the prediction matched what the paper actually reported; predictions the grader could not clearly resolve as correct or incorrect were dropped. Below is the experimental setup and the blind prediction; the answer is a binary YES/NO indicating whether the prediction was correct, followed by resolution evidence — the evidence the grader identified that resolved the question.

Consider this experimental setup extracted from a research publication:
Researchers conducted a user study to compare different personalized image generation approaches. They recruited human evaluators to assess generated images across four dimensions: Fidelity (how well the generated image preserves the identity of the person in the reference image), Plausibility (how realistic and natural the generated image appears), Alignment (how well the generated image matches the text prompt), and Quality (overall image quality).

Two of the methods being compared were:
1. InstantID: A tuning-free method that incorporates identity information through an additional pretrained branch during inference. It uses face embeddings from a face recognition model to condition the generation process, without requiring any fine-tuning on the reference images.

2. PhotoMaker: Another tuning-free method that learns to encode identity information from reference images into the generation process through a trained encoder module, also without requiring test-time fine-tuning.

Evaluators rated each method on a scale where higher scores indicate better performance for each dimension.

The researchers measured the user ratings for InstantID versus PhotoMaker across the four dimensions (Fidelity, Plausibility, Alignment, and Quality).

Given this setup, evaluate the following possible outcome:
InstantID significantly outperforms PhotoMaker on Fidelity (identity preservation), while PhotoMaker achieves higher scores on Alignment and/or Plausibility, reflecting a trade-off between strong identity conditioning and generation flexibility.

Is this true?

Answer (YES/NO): NO